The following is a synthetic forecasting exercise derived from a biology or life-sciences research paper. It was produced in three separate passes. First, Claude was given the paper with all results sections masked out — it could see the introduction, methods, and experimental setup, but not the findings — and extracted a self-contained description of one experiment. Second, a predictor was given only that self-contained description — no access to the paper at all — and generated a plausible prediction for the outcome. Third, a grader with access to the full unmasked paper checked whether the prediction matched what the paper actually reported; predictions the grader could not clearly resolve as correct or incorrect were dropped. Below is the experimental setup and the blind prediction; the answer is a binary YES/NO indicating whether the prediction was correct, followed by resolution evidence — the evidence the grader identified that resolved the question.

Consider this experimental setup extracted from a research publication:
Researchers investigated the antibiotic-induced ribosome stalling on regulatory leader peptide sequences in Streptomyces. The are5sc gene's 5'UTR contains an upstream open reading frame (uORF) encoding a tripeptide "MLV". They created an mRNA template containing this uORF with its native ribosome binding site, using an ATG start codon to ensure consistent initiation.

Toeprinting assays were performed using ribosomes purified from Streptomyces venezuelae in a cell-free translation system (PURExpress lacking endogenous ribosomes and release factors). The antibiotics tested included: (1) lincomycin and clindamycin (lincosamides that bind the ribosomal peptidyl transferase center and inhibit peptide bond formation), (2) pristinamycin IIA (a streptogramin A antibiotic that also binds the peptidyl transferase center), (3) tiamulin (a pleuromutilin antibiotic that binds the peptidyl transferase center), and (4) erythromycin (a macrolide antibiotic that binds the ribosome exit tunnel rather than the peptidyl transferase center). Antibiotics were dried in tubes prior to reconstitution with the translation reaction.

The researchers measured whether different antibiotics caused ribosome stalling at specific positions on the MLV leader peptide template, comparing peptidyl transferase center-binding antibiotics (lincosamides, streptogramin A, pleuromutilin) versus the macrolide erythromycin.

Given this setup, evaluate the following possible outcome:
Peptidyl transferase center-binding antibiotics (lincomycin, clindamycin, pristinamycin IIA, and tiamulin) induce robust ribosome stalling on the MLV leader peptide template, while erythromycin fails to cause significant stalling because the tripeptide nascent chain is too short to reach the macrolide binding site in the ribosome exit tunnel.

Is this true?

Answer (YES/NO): YES